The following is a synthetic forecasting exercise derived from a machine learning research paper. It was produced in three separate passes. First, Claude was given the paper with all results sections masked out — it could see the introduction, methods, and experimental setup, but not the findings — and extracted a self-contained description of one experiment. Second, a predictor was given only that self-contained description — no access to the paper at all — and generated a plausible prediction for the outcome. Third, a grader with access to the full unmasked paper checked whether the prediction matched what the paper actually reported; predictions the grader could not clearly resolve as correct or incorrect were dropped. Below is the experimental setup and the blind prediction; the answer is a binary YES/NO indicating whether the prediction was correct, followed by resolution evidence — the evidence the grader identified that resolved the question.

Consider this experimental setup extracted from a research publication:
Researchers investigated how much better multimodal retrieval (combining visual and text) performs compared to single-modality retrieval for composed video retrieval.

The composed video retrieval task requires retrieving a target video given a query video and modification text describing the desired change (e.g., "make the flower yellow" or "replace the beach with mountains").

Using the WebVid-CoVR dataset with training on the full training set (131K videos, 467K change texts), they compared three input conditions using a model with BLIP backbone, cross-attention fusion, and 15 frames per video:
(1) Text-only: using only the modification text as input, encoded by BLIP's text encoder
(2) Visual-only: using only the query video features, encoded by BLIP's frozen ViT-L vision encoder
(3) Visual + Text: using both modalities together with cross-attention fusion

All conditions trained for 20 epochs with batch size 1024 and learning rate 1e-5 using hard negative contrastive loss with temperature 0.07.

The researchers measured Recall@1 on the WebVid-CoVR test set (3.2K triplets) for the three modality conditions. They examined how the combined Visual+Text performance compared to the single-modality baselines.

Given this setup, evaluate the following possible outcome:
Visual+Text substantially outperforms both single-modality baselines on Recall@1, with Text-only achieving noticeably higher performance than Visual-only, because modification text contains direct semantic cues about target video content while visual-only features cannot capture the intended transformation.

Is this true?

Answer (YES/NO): NO